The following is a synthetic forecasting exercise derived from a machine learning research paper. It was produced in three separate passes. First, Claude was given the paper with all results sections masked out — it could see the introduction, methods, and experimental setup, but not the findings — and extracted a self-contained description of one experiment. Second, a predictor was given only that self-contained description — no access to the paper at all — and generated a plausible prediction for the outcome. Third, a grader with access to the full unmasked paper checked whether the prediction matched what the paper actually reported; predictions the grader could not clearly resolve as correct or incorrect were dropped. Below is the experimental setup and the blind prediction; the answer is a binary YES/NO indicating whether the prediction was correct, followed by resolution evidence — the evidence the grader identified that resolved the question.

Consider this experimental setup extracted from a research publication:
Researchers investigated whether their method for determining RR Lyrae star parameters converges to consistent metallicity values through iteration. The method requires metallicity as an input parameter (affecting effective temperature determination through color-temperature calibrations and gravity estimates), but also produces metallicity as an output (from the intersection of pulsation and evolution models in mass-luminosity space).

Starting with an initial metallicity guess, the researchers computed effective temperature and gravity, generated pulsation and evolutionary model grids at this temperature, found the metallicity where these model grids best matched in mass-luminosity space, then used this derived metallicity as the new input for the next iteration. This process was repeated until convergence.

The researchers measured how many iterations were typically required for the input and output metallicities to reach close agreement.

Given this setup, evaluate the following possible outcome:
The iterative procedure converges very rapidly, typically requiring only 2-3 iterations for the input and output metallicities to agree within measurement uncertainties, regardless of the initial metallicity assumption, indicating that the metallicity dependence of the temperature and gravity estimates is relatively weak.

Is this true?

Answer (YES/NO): NO